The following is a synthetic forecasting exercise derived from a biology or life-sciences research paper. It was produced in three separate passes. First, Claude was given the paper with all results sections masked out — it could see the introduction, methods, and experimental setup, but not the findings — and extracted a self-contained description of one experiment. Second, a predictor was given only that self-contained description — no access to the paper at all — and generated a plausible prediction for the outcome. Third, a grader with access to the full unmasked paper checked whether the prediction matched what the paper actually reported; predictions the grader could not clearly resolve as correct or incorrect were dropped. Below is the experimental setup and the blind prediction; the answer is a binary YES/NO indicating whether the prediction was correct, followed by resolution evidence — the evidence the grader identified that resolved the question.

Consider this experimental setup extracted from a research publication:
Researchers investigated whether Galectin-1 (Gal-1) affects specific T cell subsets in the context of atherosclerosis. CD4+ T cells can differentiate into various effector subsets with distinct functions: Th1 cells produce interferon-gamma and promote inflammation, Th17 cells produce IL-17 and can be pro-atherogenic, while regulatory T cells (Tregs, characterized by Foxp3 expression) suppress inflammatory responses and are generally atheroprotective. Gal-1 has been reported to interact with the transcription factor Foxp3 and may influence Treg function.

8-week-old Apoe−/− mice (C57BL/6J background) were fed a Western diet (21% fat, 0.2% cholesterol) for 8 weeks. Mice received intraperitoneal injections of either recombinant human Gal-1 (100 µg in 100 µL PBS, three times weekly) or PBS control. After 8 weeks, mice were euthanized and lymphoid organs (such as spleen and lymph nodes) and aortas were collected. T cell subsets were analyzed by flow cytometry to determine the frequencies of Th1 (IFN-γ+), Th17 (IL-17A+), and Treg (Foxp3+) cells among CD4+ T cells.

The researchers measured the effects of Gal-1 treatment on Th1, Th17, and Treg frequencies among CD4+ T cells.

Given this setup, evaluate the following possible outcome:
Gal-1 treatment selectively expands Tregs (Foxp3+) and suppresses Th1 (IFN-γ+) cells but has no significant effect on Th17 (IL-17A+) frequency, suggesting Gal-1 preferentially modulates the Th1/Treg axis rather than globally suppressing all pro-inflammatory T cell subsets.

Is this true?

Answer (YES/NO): NO